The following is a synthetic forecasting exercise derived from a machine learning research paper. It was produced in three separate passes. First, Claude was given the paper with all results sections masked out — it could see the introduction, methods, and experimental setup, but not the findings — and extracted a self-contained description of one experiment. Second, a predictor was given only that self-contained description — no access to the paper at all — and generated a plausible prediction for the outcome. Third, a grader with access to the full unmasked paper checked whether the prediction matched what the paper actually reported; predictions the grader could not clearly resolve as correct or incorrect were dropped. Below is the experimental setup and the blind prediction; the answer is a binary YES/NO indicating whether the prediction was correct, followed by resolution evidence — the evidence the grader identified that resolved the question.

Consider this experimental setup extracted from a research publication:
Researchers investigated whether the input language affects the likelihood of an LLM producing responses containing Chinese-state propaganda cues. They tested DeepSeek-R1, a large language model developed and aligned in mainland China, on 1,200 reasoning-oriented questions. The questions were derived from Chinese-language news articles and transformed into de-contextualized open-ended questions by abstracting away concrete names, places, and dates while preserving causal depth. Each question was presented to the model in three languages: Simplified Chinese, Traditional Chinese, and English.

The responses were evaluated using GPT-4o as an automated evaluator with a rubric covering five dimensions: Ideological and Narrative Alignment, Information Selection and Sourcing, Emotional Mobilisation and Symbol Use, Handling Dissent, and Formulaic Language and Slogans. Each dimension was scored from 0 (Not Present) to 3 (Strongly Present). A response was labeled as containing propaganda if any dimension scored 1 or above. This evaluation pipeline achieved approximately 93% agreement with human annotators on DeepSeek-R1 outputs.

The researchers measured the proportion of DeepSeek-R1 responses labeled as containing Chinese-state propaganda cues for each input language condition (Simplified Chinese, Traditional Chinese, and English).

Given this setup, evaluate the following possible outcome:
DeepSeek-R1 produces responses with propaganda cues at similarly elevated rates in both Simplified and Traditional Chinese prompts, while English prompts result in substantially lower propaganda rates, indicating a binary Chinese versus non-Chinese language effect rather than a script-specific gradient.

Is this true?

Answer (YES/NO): NO